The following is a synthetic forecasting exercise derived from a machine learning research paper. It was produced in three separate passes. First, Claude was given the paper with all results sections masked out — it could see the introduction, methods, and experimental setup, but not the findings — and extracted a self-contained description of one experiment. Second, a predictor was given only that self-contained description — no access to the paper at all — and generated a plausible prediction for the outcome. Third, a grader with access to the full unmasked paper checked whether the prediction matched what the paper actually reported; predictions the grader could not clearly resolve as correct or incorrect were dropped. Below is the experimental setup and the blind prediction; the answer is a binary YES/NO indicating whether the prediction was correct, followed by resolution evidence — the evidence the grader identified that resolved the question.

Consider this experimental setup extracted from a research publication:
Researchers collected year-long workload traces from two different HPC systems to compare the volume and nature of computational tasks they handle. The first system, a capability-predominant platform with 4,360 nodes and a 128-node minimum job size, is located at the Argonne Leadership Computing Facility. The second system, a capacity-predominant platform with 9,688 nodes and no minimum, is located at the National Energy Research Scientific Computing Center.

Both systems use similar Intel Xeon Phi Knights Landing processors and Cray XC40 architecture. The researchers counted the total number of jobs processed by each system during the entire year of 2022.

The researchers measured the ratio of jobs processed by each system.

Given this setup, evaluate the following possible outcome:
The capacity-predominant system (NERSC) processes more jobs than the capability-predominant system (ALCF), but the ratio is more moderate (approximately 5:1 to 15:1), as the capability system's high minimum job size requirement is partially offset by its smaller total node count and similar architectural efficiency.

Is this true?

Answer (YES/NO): NO